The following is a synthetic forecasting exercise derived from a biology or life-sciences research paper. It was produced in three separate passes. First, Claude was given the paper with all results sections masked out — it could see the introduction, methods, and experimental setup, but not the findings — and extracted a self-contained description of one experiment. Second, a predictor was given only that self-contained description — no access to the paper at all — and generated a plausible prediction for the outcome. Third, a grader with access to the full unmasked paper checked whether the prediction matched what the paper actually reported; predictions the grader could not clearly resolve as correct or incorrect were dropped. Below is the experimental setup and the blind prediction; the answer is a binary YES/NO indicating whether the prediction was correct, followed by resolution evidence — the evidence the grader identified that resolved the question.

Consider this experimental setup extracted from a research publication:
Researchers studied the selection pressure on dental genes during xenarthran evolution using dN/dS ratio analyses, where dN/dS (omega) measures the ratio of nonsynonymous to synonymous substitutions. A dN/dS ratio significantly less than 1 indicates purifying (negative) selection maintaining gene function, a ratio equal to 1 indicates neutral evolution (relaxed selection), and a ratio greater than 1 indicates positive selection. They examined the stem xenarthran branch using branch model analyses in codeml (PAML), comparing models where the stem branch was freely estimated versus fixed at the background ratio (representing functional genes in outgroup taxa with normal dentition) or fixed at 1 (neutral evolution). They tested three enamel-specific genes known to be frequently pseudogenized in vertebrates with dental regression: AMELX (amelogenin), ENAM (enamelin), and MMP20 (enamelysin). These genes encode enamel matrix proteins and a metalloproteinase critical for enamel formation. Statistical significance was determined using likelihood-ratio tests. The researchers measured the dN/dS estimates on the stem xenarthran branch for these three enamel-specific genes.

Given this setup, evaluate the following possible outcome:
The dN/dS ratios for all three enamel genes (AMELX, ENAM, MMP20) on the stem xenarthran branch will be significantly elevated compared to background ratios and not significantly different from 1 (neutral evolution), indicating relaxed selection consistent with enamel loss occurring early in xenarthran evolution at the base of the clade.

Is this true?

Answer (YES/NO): NO